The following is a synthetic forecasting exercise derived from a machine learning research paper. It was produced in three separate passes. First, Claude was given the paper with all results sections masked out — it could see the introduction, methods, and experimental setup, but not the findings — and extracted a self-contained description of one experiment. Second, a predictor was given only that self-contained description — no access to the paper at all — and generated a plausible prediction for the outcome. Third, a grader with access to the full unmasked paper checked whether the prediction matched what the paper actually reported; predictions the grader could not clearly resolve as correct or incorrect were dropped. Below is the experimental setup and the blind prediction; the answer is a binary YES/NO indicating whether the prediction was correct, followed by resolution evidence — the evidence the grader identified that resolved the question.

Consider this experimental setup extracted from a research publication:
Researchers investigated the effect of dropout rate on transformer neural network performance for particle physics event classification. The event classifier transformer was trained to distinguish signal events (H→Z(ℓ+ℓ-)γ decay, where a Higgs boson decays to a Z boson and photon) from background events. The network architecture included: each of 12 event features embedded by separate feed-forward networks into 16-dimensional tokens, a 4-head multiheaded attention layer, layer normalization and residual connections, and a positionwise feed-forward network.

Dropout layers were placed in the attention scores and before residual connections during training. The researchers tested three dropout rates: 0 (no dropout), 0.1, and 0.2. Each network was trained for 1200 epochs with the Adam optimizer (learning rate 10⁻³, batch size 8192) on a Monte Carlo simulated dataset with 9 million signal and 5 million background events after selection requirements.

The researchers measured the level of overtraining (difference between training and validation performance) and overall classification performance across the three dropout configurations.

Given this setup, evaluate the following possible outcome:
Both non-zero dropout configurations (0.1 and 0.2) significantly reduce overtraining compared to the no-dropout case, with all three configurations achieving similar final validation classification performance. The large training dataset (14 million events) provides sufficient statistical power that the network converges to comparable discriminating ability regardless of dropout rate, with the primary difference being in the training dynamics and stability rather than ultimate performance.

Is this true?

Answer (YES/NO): NO